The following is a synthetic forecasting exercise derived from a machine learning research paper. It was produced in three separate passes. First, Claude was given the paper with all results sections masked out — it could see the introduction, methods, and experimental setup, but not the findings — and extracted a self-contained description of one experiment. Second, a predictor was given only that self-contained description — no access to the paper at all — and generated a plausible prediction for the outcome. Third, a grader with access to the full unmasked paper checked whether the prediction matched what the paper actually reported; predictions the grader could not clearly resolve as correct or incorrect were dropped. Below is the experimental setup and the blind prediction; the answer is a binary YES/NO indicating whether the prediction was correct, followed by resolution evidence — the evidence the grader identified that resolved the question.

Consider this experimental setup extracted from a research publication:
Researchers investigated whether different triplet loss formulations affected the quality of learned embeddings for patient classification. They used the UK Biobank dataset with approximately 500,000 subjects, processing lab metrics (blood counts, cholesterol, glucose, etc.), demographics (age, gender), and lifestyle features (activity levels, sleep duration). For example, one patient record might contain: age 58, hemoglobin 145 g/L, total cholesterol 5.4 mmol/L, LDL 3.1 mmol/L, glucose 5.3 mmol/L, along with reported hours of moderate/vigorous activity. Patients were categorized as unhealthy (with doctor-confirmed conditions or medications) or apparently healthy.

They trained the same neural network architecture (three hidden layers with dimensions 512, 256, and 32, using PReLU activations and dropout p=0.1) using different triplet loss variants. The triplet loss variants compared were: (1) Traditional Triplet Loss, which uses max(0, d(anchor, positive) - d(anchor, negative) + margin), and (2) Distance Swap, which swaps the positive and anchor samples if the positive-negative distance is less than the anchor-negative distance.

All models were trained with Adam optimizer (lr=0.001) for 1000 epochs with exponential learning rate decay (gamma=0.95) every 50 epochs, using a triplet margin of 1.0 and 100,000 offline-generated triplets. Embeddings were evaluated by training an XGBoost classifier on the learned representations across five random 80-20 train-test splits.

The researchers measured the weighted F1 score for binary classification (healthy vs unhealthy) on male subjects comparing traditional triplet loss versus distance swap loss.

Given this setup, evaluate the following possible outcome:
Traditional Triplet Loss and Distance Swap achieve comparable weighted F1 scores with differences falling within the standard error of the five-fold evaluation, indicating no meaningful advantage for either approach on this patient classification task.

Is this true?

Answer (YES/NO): NO